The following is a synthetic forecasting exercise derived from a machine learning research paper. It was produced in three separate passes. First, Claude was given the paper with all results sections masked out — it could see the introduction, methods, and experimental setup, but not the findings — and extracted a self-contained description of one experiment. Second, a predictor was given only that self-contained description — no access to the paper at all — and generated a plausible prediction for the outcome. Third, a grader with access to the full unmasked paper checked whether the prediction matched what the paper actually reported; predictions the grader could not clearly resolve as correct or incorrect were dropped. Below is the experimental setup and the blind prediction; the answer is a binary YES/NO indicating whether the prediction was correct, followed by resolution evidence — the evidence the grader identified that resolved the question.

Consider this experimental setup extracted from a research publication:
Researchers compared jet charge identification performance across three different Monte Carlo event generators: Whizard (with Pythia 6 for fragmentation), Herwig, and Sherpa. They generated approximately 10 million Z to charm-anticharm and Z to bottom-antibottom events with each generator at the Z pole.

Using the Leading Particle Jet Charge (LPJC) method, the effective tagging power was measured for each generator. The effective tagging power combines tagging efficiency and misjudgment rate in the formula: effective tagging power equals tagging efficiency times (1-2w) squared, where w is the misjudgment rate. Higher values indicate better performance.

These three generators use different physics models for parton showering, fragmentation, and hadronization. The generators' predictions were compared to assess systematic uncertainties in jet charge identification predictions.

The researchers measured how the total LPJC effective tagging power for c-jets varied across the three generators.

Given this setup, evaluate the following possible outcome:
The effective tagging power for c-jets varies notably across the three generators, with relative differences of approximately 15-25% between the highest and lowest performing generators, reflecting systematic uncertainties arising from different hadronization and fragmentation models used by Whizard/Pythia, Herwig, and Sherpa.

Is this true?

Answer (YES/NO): NO